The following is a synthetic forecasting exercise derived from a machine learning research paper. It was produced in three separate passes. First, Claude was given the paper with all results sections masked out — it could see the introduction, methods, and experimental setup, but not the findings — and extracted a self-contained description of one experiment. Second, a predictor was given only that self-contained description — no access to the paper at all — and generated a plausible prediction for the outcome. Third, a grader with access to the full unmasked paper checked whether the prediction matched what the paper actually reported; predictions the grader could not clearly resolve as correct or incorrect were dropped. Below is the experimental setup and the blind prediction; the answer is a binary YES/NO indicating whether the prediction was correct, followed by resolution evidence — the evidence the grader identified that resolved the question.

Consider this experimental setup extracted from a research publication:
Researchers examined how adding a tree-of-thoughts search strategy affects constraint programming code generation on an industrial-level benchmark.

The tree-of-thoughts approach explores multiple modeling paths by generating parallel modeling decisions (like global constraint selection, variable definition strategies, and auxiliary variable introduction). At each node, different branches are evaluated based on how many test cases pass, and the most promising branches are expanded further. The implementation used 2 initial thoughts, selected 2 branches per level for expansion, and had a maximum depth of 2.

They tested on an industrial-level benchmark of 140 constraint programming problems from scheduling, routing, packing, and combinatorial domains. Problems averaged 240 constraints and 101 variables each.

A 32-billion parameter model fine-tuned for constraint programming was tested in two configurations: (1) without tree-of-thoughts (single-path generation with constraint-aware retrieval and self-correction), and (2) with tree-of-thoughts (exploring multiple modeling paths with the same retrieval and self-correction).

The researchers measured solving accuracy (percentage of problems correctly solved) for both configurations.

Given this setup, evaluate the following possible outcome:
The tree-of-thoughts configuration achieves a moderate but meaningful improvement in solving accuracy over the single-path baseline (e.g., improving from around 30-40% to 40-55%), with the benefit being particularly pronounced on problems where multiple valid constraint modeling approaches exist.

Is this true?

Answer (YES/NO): YES